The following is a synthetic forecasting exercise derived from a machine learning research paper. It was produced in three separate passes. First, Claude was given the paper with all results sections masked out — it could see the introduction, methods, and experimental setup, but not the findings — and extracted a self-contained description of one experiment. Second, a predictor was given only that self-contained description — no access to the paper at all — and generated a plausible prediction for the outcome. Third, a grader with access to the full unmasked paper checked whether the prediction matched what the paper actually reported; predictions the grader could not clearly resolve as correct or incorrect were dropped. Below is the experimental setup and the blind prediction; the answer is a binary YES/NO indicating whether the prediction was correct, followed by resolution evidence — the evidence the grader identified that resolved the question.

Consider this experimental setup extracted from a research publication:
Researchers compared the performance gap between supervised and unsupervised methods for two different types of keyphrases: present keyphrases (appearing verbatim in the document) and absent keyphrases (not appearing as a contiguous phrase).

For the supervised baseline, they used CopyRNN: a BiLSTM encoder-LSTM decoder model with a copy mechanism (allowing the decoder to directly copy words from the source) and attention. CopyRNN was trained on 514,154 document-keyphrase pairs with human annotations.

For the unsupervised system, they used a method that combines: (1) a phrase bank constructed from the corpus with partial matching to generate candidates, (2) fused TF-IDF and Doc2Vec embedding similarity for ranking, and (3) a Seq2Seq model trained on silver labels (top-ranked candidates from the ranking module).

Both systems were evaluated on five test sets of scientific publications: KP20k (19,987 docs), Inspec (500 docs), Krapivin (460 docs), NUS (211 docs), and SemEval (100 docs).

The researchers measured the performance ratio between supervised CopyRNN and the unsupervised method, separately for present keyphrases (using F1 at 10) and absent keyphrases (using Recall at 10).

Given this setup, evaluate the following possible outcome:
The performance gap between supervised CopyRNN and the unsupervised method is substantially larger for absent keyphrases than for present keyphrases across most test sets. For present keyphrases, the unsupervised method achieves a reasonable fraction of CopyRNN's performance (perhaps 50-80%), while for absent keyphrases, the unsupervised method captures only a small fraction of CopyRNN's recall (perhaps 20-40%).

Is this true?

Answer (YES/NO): NO